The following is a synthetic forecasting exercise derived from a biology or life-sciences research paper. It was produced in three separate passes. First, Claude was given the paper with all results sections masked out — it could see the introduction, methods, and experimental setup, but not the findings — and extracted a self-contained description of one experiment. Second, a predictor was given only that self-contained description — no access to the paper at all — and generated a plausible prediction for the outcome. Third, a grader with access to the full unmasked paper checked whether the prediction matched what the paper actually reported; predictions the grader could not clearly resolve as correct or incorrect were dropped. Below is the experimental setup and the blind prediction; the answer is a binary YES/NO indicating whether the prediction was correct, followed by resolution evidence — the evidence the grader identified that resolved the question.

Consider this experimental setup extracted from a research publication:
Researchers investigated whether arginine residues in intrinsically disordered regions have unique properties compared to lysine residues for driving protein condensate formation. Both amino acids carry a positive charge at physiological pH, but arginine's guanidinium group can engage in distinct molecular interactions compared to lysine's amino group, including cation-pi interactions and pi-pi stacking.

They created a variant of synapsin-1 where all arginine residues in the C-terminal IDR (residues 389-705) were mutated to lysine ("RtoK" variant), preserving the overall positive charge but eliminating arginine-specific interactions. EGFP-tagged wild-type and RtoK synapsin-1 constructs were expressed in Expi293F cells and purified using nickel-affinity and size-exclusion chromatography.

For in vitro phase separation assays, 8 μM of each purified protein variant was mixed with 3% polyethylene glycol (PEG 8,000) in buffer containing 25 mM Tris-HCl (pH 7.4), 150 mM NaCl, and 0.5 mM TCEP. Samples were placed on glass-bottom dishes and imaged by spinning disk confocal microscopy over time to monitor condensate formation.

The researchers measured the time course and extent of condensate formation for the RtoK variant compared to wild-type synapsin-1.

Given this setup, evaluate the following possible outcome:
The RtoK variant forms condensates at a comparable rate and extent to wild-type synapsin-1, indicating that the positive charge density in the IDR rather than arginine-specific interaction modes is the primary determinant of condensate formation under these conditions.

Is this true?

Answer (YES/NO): NO